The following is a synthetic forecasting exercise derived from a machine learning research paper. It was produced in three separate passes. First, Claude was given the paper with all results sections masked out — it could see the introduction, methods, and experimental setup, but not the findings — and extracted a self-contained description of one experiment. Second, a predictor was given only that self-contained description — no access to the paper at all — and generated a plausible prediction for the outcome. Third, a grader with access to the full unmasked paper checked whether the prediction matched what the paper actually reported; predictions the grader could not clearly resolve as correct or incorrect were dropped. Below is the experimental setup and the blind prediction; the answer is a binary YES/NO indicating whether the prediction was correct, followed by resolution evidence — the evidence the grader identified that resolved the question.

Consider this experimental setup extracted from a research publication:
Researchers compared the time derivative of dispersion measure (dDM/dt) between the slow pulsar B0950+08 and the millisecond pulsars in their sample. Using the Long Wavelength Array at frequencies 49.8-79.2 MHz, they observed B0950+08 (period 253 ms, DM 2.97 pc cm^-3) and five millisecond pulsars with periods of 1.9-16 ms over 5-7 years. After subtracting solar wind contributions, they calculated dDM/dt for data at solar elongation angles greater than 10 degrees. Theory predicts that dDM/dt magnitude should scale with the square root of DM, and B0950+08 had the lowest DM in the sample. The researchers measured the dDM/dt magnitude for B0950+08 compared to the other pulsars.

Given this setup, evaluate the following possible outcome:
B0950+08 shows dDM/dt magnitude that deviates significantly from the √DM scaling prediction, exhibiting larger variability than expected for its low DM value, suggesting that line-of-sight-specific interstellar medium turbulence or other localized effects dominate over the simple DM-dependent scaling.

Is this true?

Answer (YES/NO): NO